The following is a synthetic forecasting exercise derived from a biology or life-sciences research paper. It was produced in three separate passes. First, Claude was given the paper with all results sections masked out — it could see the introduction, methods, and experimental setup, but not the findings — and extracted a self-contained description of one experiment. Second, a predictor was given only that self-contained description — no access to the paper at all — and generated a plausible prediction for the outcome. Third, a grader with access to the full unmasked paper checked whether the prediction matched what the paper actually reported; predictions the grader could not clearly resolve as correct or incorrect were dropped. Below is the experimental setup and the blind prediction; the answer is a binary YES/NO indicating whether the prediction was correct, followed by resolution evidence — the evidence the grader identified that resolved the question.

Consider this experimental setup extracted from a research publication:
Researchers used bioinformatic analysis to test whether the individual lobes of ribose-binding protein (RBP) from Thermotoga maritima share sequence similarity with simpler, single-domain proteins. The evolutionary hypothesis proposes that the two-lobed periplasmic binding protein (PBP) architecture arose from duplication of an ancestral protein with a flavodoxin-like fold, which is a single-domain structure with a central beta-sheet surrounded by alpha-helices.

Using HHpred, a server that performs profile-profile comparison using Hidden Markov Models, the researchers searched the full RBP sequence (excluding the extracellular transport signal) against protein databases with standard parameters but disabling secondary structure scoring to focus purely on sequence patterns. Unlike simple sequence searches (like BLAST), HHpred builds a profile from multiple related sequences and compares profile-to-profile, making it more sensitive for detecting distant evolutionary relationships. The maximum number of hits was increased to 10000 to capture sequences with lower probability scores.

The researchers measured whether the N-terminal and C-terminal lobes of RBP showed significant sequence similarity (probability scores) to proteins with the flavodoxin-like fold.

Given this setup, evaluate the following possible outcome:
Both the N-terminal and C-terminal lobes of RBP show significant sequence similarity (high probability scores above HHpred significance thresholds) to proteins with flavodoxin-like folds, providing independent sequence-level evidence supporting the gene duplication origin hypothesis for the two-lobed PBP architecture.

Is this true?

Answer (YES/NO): NO